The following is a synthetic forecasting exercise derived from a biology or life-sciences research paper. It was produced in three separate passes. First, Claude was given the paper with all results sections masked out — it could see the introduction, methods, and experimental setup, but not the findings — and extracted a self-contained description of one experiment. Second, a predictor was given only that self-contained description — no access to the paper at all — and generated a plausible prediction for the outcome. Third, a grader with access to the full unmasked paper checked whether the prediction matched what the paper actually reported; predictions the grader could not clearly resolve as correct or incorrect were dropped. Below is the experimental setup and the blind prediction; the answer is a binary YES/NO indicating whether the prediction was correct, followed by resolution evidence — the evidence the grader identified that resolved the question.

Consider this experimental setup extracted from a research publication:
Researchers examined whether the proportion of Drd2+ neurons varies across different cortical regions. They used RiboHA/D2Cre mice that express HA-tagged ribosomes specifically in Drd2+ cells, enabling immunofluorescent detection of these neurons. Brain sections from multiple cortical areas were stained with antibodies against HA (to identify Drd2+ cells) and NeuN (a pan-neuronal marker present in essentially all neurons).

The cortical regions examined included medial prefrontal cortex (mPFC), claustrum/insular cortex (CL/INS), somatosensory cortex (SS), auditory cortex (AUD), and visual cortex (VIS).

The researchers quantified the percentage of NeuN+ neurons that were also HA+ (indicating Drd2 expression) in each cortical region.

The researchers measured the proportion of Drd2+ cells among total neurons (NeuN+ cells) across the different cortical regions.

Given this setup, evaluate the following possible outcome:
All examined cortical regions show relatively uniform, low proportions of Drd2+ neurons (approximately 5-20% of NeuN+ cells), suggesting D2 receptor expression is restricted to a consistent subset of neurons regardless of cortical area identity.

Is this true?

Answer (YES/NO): NO